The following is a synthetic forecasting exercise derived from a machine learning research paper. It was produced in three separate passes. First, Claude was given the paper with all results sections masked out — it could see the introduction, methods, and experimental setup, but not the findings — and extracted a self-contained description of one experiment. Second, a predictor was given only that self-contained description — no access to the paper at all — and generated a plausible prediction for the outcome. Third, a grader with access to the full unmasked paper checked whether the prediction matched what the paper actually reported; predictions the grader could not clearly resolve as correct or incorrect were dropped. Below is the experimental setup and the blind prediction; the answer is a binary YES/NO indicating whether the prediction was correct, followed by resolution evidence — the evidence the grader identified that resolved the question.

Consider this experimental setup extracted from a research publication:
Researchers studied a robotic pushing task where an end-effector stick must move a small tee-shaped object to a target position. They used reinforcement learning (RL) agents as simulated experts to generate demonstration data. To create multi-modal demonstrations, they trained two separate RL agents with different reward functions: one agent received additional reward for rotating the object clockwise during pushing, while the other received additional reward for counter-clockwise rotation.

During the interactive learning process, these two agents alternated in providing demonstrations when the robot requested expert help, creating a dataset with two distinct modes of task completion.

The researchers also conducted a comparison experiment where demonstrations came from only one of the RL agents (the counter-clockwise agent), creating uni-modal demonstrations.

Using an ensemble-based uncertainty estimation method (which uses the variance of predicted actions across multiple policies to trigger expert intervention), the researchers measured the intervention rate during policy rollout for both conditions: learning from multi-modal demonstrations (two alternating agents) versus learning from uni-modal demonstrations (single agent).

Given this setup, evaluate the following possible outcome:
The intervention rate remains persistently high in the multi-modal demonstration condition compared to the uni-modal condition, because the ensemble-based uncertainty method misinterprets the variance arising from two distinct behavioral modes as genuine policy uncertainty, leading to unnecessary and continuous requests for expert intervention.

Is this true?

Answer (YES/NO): NO